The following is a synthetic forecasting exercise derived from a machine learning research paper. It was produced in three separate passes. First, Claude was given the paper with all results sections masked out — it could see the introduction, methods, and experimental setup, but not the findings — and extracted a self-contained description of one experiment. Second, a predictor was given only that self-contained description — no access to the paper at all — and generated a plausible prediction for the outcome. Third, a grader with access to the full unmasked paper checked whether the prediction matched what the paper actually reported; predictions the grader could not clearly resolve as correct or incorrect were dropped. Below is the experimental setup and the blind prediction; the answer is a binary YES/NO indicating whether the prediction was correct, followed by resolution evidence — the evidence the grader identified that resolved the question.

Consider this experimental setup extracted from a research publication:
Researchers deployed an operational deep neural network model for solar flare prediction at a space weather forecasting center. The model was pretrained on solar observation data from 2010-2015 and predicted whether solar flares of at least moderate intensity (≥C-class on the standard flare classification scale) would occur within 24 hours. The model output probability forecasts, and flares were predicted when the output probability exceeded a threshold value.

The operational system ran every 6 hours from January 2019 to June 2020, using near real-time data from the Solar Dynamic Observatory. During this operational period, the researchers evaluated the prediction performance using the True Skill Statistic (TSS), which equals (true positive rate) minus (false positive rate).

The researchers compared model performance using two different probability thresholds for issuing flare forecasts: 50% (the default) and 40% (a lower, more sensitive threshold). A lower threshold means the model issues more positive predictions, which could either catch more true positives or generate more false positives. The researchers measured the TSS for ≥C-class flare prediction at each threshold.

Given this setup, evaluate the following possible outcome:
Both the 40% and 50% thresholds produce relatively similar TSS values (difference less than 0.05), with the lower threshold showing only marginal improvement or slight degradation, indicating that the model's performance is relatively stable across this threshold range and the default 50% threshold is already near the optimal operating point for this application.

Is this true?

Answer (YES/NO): NO